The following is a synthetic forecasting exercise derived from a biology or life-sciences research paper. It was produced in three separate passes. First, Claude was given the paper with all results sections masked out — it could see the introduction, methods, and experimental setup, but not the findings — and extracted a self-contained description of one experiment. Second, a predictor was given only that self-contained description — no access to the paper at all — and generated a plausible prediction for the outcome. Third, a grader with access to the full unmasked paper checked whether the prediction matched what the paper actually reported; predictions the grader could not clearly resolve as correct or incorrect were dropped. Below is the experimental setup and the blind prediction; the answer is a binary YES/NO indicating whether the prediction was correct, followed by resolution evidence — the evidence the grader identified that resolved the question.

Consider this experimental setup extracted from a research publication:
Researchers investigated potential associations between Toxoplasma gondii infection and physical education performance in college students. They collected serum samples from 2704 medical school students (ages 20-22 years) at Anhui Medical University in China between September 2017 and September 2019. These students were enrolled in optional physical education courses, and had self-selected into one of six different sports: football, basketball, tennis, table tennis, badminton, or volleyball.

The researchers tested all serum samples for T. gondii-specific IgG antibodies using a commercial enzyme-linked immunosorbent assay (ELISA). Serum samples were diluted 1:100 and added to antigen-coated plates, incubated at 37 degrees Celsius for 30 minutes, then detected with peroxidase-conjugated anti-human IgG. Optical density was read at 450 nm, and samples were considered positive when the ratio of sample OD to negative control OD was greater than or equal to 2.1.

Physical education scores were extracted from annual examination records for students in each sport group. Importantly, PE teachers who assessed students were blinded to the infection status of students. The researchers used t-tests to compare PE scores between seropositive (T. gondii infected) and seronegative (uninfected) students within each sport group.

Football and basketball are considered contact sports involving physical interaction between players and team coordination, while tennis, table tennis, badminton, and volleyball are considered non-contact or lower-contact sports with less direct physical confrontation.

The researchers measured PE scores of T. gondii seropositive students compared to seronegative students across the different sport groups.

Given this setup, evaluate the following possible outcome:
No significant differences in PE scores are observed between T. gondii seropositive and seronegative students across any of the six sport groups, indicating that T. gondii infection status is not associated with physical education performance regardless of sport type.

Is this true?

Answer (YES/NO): NO